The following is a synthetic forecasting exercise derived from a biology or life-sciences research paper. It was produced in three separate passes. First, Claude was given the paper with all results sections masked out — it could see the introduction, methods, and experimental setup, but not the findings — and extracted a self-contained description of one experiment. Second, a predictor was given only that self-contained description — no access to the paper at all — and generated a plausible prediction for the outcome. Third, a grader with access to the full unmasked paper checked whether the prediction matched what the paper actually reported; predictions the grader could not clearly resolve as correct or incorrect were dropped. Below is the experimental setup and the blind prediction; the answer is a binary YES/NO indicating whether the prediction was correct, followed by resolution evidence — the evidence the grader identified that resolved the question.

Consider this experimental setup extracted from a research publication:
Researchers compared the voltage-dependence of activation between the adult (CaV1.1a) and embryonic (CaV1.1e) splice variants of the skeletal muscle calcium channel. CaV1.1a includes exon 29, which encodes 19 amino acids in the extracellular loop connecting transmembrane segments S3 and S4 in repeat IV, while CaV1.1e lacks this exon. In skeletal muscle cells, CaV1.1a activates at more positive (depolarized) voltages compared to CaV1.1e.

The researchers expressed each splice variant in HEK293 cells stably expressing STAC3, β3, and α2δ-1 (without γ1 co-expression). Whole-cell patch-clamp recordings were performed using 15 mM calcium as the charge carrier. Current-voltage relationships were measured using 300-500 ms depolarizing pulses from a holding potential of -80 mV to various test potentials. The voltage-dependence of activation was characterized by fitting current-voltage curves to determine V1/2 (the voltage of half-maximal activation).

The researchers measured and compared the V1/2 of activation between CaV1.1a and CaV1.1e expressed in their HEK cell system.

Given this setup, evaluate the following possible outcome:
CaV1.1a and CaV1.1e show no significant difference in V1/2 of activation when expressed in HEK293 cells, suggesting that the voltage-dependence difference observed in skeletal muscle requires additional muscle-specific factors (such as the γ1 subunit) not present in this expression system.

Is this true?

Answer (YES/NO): NO